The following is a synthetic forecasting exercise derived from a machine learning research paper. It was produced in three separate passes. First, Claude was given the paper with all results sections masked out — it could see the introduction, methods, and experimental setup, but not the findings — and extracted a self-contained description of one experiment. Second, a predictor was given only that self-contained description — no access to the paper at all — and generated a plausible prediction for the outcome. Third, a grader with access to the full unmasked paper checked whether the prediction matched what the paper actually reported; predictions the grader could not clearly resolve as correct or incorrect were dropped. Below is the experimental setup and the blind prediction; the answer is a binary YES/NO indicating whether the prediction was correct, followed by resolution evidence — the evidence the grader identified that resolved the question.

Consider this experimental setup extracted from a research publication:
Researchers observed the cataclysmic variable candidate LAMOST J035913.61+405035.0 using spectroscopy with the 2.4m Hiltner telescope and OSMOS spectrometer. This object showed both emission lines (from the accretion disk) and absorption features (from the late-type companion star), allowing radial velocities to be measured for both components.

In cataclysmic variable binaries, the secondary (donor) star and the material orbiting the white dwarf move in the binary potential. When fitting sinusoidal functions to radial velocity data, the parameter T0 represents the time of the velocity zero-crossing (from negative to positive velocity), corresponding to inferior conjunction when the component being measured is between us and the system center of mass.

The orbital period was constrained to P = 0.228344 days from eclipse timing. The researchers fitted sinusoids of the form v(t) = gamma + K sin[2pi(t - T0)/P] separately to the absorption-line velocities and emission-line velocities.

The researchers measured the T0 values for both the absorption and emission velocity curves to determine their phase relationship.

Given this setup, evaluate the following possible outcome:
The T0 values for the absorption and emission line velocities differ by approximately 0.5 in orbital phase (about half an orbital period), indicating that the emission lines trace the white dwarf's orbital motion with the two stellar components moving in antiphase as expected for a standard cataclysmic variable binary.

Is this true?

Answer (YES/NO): NO